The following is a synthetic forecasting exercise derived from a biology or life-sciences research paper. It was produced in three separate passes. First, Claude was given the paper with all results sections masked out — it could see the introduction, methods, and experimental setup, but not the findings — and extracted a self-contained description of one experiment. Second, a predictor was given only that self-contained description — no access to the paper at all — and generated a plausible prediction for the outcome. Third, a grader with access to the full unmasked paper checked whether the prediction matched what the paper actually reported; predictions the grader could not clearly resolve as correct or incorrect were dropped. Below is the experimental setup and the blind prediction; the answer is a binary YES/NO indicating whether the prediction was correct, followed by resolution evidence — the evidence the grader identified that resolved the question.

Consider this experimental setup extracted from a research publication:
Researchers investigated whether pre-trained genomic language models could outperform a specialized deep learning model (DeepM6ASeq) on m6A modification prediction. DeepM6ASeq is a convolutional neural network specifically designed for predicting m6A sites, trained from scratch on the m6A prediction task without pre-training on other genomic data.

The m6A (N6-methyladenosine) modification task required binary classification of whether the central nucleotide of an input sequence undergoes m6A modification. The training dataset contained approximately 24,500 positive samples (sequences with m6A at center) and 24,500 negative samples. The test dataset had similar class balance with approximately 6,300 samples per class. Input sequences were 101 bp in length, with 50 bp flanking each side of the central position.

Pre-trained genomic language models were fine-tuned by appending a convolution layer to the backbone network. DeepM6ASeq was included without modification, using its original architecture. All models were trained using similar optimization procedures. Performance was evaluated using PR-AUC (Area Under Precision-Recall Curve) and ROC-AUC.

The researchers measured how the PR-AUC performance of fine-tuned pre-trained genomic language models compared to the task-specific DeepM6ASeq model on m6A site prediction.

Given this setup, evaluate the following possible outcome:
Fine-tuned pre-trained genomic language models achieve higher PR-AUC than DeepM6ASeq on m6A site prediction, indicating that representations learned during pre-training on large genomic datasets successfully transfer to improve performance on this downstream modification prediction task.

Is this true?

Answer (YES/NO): YES